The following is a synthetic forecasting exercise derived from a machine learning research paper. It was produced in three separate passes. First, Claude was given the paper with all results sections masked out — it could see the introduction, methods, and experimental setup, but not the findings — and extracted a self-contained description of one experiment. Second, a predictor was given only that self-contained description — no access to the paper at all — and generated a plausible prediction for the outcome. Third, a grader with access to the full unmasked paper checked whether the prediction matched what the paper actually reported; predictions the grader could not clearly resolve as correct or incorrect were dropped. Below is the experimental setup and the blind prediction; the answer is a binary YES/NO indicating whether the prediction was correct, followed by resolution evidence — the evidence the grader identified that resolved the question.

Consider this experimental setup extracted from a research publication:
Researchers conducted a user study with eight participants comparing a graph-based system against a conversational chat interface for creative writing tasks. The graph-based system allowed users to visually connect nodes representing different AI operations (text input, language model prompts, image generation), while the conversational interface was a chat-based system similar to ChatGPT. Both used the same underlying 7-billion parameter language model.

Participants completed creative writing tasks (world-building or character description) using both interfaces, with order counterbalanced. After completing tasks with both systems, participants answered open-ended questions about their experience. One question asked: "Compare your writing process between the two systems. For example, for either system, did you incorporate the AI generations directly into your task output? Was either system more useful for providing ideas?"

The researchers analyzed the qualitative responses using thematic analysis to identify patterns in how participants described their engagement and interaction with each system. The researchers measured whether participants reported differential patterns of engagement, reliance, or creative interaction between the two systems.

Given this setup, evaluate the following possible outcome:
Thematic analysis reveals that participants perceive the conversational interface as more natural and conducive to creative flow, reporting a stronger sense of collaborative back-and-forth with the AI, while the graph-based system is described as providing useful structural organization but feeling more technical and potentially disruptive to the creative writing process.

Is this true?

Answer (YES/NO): NO